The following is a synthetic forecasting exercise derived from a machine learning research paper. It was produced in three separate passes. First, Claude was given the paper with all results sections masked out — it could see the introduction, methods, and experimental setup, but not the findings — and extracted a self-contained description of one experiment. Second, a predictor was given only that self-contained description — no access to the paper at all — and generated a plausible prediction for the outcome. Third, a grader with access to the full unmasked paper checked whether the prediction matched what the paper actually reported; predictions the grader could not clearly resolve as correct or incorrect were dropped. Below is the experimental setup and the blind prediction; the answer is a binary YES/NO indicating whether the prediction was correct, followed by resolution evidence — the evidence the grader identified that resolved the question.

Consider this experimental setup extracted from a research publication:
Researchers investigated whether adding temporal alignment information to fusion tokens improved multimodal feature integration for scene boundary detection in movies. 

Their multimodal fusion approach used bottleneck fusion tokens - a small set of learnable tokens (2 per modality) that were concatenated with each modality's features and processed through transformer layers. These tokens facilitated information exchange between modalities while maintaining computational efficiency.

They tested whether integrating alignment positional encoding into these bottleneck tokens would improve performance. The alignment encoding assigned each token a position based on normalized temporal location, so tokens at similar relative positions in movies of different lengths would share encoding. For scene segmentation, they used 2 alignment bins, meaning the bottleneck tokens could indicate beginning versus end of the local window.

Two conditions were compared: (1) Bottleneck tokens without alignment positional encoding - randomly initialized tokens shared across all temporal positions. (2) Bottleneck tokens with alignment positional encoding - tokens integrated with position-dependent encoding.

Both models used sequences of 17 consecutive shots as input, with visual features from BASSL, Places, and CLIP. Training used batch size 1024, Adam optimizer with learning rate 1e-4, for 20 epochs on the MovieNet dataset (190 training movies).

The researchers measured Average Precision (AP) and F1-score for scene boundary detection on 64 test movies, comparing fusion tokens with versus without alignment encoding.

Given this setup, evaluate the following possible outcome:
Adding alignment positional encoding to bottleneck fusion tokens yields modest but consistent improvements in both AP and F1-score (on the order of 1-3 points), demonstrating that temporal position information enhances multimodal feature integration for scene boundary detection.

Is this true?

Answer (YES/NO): NO